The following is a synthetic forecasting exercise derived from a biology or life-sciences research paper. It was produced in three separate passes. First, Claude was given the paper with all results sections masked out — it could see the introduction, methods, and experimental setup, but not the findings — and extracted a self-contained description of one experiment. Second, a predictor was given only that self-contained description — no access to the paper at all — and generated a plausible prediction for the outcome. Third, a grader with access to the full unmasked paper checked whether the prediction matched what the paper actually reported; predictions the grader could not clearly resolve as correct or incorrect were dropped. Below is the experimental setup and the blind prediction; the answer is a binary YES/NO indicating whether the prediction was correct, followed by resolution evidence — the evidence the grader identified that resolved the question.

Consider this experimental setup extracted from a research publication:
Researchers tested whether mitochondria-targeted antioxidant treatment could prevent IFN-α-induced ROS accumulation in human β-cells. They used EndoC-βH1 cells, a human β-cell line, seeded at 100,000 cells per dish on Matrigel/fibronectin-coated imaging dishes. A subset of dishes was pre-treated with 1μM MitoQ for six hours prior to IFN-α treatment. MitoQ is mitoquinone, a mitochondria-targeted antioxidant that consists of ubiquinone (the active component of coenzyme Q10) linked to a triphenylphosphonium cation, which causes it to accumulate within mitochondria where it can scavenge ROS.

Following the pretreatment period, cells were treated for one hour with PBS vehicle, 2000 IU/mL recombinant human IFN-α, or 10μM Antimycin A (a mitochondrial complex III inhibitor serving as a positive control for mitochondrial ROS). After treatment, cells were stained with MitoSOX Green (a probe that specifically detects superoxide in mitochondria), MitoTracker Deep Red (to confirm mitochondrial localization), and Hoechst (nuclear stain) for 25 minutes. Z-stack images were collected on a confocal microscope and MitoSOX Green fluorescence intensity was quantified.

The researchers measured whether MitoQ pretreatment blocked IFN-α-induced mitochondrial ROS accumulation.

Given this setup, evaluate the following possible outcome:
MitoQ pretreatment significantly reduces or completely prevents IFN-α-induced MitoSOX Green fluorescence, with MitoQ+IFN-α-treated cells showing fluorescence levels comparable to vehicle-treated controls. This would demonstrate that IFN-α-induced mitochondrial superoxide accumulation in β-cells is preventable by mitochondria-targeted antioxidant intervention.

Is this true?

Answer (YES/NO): YES